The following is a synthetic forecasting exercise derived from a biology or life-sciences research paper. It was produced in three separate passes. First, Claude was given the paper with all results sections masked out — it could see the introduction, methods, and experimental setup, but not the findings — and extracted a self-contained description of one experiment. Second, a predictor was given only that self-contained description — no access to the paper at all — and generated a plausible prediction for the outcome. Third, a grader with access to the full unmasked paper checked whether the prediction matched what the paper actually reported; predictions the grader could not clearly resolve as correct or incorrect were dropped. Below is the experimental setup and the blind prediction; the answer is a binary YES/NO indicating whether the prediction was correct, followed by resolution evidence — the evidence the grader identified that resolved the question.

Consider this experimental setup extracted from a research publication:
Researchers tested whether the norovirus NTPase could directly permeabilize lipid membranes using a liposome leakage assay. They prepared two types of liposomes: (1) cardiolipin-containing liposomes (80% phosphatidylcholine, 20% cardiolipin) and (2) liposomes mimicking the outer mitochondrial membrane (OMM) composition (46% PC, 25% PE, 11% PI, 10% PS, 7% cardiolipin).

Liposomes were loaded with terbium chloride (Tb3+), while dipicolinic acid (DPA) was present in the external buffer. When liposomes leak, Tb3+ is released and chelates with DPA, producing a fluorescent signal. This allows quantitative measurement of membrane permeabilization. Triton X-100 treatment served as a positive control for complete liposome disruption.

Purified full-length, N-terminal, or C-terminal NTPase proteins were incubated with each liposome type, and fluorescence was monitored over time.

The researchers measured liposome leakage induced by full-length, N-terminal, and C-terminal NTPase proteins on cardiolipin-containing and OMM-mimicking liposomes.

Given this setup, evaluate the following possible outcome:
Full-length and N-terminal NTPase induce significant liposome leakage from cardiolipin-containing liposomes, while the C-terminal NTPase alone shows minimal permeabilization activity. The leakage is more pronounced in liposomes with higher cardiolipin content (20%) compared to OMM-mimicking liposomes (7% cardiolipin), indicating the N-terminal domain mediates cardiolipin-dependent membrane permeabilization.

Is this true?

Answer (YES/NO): NO